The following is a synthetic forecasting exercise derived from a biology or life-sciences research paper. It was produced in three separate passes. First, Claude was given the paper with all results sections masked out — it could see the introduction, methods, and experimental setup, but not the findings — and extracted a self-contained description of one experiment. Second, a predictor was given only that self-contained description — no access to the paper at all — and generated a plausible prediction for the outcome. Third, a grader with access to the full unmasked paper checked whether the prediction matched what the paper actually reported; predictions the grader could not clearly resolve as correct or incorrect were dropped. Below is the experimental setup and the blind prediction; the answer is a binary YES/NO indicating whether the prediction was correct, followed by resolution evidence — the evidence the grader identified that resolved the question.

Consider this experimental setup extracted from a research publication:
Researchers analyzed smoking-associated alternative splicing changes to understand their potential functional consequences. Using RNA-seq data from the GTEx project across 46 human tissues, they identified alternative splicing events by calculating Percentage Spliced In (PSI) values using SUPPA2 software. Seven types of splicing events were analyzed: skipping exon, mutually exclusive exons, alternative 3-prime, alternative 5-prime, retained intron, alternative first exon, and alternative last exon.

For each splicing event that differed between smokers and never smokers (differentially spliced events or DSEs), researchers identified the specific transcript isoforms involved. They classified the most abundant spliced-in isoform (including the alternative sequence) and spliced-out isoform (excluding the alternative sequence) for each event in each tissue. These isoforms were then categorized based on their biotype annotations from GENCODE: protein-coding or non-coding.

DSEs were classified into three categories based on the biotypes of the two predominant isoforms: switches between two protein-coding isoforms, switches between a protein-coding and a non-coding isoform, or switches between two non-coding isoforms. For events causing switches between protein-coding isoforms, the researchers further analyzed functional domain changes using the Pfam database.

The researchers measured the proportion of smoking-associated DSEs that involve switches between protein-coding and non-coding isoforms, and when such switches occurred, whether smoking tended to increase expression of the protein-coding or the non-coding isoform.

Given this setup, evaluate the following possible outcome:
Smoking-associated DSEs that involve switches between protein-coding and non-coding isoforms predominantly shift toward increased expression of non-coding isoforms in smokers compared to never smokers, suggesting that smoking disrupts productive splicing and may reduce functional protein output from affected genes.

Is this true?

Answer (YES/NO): YES